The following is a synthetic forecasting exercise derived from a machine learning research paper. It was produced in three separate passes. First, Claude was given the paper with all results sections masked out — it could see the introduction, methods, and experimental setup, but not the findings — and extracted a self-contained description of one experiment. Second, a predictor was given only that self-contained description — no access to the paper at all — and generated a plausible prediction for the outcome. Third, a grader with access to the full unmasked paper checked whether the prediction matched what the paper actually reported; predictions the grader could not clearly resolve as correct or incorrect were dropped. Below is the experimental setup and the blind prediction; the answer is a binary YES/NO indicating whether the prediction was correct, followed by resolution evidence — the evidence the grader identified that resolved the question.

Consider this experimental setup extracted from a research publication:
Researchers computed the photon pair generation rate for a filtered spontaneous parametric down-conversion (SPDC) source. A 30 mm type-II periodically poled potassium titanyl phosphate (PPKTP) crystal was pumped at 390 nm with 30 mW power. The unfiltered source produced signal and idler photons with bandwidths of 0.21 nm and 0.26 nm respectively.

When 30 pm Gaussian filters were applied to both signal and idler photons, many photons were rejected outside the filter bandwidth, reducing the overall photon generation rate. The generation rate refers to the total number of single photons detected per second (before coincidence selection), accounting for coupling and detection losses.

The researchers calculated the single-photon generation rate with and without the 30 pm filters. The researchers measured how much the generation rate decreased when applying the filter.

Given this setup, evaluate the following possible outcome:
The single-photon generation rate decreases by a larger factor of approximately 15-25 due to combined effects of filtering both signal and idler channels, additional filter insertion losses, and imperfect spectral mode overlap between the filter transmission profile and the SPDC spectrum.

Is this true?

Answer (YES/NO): YES